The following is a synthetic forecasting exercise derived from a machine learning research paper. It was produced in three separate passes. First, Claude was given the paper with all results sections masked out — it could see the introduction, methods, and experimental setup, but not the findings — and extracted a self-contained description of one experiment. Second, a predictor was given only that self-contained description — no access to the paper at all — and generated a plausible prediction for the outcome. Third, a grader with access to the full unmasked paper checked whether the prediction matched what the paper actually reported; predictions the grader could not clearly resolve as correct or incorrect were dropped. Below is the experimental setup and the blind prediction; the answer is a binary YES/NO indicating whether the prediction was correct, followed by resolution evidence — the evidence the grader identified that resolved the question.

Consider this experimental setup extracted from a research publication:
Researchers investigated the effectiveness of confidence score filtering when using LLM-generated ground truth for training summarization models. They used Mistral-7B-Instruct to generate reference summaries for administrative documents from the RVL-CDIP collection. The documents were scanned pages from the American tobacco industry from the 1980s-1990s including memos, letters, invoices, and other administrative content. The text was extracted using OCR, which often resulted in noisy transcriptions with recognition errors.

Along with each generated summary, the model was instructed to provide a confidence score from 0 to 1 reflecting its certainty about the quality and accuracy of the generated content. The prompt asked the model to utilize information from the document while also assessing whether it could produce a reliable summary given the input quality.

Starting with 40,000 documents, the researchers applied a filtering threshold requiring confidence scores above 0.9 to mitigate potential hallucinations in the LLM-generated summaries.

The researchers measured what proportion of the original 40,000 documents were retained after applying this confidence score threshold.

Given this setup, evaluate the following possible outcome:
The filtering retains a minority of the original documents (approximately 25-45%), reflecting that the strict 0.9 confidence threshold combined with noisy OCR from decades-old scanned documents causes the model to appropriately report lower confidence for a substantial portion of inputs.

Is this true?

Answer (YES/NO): NO